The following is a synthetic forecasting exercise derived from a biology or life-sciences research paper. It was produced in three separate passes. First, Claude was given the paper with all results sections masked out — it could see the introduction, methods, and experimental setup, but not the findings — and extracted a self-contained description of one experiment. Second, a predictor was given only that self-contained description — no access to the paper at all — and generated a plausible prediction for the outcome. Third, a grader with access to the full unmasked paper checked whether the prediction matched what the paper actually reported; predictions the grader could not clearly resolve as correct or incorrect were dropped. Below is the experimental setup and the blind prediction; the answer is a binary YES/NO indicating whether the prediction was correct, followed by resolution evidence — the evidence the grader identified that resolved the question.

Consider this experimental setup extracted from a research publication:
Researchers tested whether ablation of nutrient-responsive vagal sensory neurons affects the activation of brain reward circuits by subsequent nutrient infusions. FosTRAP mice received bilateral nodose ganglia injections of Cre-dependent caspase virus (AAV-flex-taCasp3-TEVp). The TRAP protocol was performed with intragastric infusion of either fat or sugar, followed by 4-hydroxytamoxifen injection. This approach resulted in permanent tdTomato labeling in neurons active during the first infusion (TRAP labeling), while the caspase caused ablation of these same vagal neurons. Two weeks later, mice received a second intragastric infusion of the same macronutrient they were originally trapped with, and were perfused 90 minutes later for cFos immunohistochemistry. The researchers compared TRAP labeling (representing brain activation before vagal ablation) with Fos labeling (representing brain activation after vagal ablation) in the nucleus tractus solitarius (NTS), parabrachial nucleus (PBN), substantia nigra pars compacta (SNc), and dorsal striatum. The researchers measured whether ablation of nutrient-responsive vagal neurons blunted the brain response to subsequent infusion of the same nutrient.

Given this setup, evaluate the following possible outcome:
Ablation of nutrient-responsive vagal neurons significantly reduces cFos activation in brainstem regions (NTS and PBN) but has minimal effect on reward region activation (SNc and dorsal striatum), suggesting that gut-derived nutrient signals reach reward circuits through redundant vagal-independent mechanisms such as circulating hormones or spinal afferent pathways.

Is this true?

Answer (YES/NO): NO